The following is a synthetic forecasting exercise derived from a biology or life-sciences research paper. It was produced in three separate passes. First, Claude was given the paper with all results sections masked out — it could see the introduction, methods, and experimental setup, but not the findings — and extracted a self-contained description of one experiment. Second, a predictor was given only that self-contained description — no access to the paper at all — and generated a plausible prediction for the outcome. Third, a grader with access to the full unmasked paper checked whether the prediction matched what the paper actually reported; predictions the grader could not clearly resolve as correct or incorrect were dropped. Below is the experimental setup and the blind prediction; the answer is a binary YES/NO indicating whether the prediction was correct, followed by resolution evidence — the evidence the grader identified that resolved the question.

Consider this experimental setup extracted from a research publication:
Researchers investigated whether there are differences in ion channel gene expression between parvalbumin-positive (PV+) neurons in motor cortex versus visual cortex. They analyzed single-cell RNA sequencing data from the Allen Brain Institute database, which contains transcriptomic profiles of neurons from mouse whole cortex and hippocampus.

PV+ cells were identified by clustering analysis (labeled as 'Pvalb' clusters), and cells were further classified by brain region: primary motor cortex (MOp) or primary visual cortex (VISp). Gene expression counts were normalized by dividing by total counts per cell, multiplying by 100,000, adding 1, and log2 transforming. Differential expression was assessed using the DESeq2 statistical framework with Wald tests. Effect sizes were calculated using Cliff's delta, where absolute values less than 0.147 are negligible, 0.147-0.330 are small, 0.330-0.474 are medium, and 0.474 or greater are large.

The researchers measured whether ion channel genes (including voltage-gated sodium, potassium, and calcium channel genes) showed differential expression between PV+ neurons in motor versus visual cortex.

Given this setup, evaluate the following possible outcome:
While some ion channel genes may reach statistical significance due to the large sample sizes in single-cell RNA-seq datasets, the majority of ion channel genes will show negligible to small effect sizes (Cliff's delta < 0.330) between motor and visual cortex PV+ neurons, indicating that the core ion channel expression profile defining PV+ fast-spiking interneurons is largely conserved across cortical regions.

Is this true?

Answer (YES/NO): YES